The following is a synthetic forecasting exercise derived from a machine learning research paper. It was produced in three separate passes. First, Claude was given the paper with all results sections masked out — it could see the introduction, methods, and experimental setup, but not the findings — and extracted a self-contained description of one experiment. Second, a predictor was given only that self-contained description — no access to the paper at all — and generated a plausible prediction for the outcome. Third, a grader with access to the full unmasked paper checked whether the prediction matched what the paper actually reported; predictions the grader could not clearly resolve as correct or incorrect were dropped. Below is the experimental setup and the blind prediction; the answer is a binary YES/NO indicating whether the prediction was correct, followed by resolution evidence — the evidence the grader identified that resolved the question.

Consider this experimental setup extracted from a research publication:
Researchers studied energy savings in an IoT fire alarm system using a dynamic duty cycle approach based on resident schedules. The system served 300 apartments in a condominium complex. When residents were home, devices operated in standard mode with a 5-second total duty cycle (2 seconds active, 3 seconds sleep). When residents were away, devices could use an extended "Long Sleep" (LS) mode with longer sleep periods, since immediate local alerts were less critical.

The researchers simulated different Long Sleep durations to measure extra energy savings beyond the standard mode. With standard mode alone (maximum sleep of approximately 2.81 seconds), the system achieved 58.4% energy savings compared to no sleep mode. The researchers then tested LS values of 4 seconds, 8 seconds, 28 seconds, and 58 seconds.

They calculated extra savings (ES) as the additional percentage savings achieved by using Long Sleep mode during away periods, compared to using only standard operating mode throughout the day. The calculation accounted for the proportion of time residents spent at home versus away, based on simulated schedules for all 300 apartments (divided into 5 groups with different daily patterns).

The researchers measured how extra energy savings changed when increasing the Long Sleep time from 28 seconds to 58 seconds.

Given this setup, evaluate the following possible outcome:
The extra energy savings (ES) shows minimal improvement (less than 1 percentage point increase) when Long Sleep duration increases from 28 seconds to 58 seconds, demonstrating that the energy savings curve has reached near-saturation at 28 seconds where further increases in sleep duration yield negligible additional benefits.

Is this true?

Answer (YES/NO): NO